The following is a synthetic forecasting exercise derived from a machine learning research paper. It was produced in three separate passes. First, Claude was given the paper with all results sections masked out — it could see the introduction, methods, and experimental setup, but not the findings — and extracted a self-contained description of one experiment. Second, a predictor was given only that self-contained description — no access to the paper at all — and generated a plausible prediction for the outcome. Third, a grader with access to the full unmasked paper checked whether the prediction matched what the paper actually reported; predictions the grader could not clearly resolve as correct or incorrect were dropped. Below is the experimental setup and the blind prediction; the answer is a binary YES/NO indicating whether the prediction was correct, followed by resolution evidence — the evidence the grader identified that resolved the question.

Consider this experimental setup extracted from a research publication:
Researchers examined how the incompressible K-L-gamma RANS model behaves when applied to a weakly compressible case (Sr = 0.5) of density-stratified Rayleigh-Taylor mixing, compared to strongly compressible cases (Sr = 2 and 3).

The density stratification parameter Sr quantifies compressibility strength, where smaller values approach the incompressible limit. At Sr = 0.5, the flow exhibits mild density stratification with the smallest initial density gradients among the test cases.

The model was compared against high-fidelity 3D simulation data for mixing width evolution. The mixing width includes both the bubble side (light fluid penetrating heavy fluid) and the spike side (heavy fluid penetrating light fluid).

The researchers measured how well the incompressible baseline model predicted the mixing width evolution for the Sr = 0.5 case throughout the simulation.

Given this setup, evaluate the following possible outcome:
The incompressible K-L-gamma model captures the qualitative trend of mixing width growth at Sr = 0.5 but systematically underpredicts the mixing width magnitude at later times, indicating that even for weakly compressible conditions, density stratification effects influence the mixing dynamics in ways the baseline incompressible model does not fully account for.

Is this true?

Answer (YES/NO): YES